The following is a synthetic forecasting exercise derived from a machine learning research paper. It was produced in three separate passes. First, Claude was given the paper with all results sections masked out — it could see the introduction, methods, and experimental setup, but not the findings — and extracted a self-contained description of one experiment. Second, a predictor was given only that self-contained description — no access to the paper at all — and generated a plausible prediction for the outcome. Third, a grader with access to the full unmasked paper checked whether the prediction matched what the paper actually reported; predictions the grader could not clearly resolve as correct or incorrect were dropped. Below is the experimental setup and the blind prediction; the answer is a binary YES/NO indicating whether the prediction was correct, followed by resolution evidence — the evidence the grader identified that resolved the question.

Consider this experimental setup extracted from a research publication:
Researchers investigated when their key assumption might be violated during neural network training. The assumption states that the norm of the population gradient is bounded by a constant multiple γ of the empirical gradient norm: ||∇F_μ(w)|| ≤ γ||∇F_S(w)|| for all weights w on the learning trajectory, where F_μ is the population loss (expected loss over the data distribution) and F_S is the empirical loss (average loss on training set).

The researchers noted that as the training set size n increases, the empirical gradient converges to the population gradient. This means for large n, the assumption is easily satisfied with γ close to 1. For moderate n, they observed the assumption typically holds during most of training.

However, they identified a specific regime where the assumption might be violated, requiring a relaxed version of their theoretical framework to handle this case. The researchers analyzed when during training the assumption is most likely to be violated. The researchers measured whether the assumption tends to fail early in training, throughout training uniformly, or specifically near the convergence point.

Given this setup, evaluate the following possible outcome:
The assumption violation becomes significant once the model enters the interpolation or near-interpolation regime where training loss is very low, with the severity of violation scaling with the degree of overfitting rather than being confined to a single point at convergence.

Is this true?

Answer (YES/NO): YES